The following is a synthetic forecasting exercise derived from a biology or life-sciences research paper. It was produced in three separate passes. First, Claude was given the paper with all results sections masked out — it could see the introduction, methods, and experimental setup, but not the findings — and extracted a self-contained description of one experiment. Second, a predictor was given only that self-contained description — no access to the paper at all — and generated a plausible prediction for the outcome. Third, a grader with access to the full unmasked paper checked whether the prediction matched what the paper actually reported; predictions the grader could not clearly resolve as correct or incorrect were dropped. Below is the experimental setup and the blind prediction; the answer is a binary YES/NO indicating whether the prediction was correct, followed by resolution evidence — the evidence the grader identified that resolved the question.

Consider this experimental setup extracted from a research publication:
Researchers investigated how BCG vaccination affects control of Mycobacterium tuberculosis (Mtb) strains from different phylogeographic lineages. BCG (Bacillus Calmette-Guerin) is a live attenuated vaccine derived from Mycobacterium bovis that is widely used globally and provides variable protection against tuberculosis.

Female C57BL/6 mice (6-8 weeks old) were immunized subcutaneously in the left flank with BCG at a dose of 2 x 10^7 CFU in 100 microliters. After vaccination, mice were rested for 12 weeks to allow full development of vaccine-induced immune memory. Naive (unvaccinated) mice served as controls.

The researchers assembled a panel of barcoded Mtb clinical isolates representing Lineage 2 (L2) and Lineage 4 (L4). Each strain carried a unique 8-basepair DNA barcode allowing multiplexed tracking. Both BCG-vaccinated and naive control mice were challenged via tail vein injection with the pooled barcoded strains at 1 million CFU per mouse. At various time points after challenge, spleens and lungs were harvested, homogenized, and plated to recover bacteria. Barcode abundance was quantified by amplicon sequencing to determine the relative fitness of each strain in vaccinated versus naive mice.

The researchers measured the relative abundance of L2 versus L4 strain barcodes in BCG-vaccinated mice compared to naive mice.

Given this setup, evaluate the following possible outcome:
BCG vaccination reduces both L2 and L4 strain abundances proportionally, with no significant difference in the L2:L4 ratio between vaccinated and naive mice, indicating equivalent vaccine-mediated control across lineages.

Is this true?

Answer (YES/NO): NO